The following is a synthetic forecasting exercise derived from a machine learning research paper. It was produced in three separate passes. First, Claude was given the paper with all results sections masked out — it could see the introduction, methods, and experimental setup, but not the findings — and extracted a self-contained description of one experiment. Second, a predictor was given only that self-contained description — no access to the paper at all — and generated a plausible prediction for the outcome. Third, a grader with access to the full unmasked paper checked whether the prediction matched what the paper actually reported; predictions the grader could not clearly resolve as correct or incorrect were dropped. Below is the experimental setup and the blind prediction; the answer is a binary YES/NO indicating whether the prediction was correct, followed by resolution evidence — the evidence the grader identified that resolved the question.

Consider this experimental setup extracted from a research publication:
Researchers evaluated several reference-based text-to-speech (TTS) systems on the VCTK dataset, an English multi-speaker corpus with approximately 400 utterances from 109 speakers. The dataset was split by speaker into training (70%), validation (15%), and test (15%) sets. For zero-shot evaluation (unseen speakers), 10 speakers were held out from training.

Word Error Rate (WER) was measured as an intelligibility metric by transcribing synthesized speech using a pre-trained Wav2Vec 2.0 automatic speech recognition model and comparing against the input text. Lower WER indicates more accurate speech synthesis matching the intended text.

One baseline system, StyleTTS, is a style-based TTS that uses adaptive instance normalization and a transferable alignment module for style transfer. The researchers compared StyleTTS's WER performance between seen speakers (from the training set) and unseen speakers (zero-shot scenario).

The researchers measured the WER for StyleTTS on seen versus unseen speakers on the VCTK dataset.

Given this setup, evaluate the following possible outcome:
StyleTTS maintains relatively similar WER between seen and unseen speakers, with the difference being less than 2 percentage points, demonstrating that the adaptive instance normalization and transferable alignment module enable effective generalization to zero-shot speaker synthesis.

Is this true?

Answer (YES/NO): YES